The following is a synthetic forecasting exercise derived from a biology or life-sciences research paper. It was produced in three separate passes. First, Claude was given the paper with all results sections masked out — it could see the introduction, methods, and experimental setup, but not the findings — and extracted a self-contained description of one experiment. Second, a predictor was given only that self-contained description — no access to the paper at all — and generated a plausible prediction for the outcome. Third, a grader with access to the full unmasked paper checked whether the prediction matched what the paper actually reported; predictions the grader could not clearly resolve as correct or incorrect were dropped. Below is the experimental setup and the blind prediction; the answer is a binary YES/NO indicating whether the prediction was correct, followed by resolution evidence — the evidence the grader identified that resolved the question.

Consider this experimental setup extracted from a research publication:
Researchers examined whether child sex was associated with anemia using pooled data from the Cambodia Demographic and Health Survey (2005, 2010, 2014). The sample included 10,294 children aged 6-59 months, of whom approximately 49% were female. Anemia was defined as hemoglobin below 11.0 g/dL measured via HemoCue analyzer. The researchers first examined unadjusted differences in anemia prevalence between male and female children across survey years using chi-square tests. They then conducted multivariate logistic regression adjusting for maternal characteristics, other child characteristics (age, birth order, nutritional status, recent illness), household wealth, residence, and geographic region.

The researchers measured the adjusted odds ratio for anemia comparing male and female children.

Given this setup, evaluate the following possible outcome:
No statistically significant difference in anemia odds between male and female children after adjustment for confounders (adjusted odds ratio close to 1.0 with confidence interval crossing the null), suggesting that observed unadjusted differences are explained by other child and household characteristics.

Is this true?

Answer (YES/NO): NO